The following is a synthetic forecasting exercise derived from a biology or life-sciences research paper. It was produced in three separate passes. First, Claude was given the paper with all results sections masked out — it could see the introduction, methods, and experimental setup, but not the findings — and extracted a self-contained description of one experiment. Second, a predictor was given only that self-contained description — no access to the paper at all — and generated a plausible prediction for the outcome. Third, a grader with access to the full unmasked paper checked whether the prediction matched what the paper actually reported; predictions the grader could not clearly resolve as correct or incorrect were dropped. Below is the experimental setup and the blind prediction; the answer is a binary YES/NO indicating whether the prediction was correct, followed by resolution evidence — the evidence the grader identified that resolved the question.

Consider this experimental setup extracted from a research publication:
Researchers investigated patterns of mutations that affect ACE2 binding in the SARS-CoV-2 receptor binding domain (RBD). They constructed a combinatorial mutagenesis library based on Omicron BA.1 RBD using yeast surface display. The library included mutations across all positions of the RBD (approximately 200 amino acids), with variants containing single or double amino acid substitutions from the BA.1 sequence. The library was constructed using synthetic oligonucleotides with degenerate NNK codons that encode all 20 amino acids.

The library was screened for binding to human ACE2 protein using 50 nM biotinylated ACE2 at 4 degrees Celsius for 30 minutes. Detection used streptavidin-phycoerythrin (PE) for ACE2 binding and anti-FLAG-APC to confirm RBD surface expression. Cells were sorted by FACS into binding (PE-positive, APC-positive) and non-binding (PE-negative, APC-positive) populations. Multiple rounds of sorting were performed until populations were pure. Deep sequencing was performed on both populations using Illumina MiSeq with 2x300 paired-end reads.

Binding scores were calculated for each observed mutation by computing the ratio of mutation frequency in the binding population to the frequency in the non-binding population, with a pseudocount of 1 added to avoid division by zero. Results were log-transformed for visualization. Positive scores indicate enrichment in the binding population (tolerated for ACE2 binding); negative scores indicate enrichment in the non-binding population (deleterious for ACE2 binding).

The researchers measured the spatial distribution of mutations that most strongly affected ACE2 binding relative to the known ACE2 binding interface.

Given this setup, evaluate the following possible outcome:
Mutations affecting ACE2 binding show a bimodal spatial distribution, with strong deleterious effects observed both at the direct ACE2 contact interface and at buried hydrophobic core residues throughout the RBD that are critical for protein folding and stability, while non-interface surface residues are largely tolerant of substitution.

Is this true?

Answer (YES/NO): NO